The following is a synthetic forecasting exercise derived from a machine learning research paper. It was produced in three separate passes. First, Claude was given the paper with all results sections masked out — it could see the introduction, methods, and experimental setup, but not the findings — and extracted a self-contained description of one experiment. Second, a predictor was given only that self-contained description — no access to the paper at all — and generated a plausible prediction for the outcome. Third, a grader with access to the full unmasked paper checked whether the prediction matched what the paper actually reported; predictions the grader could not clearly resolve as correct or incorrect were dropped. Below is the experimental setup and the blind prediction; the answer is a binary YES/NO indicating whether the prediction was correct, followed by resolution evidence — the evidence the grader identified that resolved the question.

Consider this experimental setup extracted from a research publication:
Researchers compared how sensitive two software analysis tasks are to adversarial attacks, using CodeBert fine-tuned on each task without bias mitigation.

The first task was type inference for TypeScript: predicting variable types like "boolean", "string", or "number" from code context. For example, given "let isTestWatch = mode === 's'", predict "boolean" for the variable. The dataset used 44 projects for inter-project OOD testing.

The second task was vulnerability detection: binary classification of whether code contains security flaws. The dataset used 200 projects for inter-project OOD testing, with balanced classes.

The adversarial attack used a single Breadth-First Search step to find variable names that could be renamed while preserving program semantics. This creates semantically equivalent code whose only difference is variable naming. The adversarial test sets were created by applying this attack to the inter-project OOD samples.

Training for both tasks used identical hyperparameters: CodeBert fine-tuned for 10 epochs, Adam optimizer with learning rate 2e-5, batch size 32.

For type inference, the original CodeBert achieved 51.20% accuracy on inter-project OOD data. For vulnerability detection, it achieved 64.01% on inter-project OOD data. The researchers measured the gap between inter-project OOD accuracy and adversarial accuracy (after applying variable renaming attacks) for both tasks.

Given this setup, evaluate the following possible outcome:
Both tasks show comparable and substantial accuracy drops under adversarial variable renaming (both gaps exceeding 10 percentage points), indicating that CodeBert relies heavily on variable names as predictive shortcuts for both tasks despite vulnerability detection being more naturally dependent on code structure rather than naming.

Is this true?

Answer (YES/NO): NO